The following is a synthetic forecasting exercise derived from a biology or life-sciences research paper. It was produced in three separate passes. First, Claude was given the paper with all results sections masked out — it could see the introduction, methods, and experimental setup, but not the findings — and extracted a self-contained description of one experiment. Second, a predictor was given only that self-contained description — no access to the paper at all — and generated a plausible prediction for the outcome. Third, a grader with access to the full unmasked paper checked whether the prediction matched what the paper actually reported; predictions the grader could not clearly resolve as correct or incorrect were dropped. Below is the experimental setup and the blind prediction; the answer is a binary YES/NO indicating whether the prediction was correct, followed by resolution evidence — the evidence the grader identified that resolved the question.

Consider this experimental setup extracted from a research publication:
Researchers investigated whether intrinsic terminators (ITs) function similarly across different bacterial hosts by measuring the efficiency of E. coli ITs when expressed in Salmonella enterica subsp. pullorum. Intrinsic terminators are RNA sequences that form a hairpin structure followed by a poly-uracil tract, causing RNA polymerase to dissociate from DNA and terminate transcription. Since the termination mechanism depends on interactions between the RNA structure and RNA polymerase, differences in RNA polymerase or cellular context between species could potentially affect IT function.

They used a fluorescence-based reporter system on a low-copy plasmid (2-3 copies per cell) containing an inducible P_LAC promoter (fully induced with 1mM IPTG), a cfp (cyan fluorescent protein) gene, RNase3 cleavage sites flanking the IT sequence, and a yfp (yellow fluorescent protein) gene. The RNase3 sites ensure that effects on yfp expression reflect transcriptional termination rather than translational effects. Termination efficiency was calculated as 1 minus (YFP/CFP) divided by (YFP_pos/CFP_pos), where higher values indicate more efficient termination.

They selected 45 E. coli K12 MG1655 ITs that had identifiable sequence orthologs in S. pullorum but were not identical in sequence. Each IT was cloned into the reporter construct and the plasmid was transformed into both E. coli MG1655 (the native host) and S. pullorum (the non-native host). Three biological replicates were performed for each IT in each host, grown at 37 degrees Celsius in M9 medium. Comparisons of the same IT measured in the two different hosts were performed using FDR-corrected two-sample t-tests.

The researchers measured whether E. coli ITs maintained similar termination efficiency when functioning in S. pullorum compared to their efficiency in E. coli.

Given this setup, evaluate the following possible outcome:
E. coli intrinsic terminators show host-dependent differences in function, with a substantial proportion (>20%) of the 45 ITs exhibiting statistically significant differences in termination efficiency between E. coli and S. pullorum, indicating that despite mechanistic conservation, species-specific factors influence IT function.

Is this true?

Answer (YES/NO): NO